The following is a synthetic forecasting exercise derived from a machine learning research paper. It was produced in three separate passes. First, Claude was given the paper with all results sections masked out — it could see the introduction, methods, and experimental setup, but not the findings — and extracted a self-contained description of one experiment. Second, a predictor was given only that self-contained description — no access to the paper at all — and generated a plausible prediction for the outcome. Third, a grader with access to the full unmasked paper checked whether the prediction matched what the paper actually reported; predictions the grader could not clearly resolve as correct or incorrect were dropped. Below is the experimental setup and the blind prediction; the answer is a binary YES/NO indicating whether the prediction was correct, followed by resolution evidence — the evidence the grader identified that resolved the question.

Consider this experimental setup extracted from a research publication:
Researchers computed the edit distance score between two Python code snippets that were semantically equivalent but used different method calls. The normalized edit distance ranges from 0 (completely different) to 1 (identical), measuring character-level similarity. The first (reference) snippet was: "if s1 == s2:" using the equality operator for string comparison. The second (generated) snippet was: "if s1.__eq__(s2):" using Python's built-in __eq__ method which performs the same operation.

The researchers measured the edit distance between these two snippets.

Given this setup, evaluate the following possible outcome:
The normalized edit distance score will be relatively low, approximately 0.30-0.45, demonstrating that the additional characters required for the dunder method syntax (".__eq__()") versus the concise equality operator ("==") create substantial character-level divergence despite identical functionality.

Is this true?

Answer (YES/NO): NO